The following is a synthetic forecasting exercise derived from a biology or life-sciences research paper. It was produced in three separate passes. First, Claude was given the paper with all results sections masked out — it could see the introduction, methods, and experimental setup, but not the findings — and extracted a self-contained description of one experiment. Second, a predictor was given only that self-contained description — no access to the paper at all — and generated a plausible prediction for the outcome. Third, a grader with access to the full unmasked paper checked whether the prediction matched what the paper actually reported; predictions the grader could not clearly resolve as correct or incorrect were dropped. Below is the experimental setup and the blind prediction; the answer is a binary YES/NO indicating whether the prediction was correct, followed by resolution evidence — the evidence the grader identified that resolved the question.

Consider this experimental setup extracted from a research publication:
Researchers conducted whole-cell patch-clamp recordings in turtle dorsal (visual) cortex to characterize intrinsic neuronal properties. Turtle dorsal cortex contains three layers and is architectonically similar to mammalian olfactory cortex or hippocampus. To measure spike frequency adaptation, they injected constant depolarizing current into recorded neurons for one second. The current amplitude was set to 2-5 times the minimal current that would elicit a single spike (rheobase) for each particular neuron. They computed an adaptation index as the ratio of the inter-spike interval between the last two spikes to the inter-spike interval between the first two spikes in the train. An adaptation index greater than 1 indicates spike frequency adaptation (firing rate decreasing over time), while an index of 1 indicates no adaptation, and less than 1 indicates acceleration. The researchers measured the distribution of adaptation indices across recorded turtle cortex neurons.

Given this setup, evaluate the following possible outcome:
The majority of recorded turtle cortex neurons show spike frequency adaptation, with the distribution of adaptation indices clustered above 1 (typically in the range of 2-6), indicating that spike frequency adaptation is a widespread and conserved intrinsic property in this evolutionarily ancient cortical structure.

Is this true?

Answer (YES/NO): NO